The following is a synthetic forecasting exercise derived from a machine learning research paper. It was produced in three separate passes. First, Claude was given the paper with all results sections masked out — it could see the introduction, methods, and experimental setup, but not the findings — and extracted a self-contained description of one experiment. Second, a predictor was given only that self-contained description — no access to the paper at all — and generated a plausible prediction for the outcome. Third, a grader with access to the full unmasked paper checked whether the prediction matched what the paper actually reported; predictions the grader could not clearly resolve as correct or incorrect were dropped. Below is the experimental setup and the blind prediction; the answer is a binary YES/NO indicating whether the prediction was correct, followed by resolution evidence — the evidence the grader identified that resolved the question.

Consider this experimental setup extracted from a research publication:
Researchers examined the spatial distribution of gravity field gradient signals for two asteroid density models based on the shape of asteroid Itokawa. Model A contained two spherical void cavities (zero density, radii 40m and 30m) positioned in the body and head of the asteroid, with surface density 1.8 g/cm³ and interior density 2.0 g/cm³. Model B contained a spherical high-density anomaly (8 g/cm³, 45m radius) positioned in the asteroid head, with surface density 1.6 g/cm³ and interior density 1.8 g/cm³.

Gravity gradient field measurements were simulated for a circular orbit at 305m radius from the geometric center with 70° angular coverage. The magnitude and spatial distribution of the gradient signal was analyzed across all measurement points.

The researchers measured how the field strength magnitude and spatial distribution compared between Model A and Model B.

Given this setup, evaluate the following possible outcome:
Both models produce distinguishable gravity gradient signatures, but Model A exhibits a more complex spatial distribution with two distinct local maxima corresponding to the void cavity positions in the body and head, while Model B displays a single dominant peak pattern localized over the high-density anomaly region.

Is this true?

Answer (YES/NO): NO